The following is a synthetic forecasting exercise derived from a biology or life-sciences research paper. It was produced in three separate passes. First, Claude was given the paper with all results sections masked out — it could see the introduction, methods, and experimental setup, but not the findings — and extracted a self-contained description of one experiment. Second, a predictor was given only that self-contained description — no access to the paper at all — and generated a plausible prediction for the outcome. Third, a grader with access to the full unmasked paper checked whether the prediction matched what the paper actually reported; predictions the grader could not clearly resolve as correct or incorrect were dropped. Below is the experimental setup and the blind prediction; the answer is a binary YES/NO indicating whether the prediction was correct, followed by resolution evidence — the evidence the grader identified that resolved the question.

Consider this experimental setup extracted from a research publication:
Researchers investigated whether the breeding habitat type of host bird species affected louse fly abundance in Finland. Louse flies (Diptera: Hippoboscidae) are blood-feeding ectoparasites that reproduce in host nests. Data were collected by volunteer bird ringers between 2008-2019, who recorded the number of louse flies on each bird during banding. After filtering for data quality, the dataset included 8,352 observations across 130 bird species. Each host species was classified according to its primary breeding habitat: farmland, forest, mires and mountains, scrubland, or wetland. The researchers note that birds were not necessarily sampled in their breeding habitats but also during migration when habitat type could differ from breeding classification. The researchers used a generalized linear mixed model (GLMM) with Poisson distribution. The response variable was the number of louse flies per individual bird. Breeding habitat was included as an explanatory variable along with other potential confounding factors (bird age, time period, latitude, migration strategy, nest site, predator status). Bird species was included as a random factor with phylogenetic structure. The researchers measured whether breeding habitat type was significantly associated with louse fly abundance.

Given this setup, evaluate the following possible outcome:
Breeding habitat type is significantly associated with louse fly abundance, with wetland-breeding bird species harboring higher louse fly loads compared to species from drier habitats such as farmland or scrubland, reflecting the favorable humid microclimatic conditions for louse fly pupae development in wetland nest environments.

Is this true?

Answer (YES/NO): NO